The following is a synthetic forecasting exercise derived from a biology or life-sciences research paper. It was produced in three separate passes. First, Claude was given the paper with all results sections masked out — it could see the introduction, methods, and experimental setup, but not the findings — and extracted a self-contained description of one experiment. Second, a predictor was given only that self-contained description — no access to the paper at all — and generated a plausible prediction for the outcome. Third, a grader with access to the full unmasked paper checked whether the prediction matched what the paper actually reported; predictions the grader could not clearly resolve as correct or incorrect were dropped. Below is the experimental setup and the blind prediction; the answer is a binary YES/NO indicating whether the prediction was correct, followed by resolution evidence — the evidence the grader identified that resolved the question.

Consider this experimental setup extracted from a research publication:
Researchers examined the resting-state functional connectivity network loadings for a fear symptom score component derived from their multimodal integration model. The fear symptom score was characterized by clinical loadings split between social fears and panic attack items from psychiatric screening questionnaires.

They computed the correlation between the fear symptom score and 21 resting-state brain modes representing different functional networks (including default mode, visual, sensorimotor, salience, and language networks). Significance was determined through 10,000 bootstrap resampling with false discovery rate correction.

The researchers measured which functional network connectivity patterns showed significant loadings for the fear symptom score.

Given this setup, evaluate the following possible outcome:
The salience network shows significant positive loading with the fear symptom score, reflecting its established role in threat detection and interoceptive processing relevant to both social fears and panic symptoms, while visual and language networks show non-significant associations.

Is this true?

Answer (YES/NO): NO